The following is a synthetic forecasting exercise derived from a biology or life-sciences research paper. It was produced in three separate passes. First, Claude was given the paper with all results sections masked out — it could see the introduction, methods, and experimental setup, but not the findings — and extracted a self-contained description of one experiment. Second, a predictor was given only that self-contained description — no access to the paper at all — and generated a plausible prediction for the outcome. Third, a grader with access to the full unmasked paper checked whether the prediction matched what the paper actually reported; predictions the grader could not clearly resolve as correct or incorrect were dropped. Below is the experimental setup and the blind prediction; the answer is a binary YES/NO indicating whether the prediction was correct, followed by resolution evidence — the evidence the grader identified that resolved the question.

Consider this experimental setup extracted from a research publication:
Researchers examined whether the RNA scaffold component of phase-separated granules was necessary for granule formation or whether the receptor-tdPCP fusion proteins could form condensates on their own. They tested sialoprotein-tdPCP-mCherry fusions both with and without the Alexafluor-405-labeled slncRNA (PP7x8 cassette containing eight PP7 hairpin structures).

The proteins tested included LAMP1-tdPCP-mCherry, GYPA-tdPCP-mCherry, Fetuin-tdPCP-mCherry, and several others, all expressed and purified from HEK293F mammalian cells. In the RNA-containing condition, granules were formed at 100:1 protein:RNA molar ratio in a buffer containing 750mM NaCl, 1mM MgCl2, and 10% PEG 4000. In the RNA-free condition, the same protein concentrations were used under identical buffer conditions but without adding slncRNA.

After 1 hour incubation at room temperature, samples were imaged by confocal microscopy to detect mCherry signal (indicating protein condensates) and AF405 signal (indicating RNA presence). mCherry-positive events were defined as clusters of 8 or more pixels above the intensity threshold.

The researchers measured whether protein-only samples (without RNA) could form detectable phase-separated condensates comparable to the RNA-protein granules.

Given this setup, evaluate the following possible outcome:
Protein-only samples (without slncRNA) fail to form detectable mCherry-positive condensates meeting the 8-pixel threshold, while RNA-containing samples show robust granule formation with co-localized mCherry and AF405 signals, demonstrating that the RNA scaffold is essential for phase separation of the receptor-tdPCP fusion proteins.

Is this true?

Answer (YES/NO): NO